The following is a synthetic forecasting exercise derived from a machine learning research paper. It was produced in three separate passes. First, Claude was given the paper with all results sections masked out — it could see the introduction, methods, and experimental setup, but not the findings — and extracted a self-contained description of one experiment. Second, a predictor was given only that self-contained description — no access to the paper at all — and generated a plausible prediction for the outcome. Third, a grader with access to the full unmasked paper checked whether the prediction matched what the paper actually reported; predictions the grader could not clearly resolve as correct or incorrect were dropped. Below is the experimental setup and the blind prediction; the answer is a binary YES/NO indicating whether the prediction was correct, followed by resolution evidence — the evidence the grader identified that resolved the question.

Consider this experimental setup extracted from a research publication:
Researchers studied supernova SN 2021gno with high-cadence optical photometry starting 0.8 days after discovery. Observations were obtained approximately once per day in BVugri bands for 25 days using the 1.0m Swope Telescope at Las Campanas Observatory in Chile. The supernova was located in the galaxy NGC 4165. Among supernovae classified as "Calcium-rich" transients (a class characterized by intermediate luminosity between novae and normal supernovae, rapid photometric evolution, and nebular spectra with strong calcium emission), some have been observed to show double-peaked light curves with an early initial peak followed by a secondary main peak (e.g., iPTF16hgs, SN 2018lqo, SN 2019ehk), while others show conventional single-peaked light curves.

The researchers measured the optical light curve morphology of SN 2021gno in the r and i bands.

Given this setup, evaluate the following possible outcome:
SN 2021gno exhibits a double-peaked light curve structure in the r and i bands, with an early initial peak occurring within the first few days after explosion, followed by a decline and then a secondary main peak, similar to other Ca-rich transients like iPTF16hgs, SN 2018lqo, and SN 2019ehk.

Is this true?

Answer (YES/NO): YES